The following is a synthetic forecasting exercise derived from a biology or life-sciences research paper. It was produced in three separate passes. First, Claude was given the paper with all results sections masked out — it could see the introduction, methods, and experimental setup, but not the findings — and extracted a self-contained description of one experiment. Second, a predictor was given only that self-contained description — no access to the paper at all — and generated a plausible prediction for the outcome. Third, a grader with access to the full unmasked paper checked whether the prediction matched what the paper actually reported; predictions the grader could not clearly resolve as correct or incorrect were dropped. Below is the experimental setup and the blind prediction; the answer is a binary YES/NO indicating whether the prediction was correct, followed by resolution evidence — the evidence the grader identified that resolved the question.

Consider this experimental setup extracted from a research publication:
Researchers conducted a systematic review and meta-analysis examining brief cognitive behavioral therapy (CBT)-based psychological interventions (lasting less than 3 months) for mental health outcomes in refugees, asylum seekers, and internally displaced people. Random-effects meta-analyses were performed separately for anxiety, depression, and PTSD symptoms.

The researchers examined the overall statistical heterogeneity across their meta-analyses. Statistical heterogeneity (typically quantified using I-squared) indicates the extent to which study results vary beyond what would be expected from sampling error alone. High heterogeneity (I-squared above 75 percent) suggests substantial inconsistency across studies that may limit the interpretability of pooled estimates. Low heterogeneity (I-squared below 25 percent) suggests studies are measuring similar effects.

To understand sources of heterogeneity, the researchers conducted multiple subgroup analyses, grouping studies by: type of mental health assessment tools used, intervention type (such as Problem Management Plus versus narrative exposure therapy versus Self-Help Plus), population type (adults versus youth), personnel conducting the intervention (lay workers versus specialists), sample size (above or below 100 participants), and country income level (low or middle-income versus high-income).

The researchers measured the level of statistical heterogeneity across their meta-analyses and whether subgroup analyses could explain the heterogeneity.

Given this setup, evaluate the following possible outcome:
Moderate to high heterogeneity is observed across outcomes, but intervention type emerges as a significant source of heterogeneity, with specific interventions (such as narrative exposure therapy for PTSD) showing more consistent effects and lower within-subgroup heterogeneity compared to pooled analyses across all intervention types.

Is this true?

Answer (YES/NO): NO